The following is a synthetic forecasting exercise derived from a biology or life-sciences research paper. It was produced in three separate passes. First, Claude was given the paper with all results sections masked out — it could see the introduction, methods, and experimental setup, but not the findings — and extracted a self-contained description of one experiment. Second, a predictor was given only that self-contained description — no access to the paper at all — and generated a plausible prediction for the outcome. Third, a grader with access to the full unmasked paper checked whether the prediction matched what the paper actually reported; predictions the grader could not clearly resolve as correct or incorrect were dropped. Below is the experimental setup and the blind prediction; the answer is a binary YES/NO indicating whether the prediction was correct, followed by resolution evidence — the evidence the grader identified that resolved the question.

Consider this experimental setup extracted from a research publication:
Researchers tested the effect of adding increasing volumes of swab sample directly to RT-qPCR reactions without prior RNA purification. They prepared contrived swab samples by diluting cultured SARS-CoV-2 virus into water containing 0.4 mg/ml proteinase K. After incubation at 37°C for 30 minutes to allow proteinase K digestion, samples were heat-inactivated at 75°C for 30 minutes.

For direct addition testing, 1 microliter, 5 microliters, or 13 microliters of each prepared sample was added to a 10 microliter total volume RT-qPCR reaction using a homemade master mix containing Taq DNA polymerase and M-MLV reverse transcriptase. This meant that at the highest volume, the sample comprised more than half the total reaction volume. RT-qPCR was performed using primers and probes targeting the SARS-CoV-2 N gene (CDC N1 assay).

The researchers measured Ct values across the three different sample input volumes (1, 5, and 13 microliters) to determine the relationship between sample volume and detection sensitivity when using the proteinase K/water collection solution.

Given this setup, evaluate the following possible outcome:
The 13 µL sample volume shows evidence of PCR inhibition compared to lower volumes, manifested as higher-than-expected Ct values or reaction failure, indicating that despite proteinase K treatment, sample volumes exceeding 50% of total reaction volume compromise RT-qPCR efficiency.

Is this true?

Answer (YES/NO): NO